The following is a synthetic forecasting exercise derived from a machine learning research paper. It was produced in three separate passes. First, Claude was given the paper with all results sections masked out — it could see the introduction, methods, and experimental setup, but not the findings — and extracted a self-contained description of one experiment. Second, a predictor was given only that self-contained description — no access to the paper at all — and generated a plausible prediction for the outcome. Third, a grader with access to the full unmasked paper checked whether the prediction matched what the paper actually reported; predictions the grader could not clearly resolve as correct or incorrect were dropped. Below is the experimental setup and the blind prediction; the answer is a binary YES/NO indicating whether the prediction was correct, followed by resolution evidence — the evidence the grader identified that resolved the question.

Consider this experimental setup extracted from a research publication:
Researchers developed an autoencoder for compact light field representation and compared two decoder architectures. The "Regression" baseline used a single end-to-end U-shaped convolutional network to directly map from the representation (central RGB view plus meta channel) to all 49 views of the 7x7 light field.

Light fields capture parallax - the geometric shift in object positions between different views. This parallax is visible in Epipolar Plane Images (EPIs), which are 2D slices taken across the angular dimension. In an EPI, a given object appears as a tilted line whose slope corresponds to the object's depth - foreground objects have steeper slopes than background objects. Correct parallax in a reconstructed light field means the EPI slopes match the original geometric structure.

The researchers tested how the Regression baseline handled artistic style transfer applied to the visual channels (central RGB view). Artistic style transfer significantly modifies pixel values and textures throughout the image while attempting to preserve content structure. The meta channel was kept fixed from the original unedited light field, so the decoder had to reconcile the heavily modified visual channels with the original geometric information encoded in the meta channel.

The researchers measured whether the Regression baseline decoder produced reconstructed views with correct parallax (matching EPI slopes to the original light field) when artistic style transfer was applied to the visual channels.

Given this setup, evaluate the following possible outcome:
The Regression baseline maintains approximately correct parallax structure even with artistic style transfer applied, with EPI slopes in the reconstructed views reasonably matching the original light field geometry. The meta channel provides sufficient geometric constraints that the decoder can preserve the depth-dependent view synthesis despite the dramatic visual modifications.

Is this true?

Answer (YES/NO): NO